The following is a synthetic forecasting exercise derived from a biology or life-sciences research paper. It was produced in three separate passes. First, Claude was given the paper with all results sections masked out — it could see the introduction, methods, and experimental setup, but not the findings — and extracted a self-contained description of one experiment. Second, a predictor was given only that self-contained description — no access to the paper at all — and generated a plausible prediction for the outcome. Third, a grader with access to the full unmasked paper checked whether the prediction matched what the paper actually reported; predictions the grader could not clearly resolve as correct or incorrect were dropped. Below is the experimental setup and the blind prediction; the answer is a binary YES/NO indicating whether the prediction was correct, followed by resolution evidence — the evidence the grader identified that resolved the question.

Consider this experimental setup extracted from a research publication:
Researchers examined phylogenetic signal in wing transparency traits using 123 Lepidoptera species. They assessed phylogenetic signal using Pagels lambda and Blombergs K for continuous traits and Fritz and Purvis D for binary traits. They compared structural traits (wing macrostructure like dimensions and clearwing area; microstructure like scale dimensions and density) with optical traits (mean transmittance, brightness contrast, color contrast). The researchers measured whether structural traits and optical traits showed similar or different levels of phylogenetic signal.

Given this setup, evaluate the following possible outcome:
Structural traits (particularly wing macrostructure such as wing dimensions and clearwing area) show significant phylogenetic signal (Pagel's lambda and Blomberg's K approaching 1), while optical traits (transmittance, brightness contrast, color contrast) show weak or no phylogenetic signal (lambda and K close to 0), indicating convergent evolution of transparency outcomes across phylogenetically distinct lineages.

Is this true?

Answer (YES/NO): YES